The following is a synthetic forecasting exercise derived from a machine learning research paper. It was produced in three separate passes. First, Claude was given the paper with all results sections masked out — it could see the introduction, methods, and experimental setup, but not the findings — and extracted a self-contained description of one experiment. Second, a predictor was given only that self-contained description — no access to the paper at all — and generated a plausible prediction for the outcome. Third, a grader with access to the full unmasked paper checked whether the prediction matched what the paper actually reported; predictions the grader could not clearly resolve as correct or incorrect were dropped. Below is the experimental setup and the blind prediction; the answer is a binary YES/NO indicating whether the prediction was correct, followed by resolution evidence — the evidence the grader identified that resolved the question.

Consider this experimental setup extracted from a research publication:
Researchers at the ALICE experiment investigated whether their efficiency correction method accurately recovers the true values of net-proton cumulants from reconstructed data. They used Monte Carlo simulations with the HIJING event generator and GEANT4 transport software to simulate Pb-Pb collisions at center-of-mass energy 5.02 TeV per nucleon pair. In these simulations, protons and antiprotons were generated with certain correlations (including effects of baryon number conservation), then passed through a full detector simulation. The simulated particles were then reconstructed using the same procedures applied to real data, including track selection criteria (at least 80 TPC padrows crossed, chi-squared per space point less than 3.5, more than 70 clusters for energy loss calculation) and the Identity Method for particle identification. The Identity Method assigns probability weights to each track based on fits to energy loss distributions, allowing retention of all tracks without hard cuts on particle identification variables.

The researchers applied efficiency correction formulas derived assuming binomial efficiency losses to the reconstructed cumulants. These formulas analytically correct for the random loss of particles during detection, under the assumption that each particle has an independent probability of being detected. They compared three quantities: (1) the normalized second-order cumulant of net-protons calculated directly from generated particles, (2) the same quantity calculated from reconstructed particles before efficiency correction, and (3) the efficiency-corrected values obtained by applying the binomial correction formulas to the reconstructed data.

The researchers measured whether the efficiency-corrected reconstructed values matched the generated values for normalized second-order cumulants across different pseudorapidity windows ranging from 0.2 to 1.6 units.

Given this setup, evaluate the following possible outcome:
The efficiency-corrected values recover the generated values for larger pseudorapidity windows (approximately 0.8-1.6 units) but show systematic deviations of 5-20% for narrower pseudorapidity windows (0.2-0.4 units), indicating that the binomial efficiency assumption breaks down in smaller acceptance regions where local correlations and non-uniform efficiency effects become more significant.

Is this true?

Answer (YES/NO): NO